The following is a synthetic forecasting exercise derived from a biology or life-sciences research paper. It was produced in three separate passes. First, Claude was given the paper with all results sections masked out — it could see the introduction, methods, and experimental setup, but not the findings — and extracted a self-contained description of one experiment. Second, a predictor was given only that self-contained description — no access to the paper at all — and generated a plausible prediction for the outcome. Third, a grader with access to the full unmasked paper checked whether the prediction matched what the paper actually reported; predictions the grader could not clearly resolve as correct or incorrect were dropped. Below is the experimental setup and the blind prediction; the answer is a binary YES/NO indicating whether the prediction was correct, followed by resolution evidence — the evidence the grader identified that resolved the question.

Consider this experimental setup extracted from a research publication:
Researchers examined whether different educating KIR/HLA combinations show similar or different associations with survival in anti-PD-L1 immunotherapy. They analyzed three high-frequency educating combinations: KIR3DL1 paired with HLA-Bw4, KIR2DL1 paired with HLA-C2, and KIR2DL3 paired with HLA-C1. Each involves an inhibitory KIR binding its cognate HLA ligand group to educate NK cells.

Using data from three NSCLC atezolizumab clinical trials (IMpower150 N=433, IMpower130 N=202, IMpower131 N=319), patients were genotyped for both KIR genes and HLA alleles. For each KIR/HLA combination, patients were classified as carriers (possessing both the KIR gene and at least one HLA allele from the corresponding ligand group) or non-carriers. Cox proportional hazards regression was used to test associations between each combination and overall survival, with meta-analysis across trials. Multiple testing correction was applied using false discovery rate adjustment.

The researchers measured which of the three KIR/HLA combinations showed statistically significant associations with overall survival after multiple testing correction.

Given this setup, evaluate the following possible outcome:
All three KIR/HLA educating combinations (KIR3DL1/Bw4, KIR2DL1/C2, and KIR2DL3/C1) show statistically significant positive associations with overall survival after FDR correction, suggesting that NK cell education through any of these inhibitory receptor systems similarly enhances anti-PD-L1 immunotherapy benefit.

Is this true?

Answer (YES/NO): NO